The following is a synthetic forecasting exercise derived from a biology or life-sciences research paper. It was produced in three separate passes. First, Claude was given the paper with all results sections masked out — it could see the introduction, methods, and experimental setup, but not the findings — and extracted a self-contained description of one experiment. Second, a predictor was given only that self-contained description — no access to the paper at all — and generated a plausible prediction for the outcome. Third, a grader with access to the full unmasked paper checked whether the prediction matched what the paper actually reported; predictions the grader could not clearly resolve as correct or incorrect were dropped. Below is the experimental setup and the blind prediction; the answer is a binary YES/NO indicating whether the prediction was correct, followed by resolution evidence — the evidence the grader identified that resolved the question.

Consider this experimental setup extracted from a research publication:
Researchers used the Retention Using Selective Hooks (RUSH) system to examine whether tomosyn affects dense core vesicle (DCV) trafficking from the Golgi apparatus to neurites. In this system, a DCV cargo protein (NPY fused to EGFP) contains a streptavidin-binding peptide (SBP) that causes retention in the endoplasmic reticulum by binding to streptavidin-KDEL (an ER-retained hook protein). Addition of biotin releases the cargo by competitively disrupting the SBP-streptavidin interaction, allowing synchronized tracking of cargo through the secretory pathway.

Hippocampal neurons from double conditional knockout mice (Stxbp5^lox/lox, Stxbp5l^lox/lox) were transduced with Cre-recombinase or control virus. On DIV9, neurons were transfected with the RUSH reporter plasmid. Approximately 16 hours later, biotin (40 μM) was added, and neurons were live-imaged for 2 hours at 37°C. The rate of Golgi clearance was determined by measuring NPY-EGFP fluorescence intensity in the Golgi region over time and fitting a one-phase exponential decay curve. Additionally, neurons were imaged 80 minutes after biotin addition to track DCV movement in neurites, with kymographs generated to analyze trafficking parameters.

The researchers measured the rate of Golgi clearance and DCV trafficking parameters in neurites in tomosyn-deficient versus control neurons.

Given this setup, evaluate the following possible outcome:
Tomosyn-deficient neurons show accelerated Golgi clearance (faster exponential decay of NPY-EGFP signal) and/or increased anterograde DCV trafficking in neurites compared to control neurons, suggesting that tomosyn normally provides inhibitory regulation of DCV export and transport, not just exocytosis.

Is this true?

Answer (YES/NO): YES